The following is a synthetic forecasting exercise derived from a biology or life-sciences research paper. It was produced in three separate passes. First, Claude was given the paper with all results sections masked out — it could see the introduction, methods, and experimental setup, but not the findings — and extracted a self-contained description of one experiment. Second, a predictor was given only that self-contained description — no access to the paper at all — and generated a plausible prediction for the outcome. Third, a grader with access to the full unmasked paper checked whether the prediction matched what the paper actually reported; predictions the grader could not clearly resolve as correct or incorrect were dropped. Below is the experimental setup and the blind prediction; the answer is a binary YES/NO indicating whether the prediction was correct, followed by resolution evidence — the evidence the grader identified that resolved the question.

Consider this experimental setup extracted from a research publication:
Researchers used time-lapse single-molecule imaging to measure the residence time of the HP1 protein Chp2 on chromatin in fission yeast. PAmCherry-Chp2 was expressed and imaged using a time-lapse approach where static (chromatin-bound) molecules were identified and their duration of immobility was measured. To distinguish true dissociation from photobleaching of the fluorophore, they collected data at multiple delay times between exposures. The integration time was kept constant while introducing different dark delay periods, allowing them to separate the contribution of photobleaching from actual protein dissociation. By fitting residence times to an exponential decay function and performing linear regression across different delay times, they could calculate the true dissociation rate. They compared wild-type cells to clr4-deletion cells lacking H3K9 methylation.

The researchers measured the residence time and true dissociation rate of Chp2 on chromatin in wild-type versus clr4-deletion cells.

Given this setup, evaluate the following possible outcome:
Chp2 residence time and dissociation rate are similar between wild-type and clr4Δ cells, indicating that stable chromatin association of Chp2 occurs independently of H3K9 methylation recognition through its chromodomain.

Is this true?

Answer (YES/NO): NO